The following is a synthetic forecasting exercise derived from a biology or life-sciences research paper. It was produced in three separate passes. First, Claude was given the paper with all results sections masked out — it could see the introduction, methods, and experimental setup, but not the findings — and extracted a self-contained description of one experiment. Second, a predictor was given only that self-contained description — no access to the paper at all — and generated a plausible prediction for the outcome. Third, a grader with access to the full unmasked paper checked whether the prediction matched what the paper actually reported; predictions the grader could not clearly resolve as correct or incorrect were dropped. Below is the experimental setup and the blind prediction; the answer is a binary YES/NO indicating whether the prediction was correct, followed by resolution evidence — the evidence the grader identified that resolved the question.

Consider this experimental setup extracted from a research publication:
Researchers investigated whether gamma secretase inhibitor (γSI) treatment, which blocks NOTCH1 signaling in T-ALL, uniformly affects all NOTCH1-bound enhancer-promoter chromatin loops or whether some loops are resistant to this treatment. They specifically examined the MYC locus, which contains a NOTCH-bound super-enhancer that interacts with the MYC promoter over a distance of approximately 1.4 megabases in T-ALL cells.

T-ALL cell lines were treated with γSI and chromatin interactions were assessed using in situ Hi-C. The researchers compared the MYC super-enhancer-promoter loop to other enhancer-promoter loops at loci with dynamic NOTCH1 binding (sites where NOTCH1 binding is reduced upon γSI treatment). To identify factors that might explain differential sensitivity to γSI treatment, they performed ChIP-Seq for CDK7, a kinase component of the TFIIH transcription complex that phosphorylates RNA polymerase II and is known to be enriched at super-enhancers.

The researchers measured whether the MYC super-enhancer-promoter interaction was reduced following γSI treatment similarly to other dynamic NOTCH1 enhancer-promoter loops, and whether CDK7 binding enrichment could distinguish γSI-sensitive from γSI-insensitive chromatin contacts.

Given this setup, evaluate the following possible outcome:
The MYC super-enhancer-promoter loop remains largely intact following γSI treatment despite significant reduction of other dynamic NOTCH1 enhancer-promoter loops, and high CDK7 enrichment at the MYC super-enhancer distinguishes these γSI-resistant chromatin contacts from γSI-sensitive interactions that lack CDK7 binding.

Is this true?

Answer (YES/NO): YES